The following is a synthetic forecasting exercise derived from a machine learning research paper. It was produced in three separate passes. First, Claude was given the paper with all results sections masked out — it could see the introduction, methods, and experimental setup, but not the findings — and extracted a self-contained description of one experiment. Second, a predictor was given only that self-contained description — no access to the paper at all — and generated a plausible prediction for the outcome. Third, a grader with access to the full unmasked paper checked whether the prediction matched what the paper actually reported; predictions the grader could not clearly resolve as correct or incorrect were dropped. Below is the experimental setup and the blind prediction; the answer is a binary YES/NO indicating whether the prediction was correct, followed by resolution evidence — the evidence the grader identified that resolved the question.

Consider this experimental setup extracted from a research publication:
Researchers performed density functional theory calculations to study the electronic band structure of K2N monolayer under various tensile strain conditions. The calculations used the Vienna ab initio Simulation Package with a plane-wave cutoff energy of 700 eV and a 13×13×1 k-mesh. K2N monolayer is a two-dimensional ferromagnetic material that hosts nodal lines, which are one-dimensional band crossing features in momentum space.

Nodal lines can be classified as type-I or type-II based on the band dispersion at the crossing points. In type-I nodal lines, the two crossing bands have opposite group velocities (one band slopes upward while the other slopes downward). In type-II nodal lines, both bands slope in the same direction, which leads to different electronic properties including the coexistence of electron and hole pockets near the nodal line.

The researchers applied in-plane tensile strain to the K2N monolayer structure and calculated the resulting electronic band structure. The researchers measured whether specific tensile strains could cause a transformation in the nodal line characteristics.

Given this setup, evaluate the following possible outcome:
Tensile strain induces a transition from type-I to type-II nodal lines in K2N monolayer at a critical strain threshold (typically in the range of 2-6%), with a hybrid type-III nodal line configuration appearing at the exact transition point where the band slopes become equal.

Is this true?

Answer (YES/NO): NO